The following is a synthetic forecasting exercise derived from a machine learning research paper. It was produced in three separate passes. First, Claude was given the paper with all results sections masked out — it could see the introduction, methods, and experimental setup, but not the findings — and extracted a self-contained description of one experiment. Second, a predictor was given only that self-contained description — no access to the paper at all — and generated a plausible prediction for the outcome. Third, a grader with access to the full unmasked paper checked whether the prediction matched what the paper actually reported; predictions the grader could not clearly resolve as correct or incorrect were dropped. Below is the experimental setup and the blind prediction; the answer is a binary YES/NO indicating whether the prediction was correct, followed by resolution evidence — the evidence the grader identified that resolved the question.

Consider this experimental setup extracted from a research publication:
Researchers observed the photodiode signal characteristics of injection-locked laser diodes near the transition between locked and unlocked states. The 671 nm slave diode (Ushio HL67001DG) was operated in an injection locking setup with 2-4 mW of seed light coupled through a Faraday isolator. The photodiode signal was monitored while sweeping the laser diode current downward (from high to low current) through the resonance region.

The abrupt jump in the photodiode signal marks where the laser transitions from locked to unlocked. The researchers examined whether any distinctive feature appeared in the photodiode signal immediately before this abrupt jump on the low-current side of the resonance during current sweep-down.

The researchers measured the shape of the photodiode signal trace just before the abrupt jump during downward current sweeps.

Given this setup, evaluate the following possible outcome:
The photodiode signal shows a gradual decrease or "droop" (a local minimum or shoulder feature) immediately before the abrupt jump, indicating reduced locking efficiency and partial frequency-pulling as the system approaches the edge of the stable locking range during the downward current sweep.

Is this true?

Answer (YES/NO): NO